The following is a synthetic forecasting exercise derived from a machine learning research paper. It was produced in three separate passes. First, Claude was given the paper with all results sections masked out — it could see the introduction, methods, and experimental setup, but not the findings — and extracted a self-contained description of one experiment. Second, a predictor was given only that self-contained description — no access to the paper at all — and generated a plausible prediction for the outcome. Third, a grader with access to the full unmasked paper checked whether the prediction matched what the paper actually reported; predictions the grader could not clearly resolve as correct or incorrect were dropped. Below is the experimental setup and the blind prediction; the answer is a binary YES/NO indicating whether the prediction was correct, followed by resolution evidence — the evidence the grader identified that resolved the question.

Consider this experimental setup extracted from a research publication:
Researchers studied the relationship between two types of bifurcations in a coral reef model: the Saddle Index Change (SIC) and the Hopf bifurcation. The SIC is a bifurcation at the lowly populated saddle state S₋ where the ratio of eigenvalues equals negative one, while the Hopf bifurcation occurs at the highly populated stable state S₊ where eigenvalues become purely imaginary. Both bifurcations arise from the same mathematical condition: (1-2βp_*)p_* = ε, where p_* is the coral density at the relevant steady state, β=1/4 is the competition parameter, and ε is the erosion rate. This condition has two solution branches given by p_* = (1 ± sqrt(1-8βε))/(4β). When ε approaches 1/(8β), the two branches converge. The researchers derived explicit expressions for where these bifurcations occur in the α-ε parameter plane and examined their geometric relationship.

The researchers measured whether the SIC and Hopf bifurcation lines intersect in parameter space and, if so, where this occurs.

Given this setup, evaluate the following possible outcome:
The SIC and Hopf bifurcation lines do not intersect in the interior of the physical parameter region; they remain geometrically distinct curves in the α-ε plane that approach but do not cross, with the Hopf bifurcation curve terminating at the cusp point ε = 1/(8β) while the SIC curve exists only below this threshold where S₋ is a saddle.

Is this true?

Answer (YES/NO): NO